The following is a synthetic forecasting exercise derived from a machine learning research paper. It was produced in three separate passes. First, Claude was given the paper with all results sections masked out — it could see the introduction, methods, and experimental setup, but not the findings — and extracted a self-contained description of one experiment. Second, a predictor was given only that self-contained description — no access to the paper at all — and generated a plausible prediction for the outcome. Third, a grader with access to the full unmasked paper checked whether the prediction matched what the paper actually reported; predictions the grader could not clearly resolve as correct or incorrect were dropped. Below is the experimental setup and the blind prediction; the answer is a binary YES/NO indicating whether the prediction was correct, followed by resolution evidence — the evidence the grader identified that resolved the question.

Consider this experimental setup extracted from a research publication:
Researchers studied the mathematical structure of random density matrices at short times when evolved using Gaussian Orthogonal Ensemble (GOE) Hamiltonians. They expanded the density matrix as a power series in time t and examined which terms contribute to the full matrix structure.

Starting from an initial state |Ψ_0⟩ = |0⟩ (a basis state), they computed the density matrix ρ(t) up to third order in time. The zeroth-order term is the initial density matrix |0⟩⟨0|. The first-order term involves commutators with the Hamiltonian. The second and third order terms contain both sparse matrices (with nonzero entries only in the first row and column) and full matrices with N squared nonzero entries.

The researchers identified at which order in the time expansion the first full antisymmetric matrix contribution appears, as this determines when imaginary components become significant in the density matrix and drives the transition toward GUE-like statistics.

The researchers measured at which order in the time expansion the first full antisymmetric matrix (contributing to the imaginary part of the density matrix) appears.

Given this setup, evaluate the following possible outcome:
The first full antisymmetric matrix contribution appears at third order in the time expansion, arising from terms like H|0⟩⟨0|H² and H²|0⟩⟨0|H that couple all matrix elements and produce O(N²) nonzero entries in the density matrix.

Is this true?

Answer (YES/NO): YES